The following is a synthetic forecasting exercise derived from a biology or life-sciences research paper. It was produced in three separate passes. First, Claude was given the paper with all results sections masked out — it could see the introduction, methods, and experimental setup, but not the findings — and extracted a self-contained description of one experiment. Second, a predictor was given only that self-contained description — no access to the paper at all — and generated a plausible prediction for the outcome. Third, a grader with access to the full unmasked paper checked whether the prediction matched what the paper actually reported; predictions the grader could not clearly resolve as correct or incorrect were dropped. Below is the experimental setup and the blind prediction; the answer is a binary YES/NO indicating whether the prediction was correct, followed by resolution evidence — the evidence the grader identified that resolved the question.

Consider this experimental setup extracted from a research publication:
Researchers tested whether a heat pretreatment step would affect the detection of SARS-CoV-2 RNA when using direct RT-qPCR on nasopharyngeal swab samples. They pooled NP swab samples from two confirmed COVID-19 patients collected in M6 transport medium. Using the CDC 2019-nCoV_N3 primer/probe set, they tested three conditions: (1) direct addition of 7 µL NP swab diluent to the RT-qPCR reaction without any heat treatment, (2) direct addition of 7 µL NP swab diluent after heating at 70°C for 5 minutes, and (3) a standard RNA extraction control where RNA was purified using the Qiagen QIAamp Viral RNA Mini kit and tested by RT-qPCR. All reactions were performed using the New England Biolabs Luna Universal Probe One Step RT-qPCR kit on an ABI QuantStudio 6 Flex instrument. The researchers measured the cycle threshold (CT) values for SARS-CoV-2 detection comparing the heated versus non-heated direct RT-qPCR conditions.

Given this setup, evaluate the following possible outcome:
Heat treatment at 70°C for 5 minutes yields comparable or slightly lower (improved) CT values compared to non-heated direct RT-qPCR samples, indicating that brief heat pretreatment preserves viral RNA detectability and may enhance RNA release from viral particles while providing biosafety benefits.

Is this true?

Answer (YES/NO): YES